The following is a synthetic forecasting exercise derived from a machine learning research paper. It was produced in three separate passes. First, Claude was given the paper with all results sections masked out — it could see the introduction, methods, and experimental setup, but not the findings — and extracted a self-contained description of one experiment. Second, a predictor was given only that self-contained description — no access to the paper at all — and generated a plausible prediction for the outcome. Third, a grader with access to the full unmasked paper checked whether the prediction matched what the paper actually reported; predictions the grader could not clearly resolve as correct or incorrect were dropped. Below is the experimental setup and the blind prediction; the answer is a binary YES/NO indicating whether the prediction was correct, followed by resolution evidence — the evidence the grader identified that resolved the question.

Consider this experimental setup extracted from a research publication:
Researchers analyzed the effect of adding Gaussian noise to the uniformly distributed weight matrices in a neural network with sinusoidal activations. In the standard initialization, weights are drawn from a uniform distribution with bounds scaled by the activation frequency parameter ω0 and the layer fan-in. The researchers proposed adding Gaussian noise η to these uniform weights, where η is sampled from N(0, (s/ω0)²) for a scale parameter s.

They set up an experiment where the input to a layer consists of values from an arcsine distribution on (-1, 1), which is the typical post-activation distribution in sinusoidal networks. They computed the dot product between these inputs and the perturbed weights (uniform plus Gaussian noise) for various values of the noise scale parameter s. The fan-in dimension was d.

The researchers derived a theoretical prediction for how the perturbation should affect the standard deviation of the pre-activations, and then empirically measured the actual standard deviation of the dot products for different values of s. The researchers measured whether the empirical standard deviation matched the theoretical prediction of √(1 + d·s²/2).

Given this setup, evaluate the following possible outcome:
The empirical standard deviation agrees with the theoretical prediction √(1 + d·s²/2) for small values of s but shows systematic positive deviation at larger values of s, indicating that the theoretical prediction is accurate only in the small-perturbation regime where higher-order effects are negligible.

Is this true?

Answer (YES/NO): NO